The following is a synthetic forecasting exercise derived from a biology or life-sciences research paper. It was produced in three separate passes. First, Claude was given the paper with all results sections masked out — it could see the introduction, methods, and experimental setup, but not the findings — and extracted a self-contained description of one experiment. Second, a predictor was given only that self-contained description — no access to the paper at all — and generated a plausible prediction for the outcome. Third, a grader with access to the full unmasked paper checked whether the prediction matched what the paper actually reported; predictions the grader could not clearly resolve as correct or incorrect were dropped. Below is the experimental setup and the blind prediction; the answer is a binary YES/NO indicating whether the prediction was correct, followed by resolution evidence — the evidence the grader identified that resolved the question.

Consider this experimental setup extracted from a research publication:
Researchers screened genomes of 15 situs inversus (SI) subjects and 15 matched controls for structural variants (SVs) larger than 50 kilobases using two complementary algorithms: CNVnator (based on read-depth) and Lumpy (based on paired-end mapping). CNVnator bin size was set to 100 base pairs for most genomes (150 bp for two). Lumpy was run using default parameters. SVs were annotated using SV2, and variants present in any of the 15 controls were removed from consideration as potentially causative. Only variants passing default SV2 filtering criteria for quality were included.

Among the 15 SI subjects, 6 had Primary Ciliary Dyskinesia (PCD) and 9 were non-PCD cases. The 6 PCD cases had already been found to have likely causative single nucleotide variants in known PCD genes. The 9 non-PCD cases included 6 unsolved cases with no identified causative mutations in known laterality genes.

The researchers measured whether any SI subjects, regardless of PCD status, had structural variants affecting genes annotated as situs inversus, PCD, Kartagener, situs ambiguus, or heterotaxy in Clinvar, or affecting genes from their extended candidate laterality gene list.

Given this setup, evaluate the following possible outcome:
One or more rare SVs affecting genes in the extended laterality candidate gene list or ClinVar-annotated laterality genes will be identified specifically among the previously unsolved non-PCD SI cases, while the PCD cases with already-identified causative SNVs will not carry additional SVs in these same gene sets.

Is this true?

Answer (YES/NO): NO